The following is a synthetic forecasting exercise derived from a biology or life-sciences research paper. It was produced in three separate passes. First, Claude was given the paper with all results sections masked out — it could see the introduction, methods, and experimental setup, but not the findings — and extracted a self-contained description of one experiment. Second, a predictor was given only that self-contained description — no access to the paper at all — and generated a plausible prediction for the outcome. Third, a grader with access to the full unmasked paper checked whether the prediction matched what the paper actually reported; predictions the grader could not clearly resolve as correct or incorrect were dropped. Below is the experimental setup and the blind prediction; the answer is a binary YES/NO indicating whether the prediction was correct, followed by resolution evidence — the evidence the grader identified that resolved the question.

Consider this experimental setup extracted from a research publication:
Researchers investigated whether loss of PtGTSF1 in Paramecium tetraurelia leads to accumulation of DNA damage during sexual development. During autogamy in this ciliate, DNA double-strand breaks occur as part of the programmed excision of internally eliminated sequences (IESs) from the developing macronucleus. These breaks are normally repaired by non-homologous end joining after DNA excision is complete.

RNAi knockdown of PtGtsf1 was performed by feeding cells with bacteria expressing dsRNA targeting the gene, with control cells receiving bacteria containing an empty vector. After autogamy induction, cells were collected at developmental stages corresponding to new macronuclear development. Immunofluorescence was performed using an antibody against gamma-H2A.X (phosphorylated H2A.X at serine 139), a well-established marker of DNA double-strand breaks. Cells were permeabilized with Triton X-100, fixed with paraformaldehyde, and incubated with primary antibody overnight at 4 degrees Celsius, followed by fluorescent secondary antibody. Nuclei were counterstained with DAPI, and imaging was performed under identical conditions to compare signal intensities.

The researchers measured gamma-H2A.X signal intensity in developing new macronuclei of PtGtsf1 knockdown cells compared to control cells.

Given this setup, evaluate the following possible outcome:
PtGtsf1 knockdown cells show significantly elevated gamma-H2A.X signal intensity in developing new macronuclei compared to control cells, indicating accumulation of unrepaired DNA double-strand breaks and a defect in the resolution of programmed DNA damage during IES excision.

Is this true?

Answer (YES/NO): YES